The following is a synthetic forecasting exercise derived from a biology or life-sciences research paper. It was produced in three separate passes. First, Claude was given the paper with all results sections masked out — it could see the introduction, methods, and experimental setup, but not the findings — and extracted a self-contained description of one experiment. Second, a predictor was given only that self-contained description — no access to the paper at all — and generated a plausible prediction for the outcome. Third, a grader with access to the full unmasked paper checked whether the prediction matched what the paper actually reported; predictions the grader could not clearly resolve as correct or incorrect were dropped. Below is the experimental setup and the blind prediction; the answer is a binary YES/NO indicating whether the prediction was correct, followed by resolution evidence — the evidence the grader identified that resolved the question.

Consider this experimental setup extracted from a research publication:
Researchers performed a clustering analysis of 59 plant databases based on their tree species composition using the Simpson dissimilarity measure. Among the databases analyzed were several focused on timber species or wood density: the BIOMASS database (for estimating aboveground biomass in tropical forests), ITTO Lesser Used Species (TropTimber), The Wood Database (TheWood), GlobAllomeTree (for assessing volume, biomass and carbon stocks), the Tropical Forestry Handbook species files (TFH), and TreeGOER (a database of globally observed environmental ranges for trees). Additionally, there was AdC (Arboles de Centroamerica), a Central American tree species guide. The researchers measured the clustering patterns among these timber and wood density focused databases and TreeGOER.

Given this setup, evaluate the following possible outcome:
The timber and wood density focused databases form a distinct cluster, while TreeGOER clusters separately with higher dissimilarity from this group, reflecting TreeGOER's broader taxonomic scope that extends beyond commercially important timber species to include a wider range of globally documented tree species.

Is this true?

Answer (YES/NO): NO